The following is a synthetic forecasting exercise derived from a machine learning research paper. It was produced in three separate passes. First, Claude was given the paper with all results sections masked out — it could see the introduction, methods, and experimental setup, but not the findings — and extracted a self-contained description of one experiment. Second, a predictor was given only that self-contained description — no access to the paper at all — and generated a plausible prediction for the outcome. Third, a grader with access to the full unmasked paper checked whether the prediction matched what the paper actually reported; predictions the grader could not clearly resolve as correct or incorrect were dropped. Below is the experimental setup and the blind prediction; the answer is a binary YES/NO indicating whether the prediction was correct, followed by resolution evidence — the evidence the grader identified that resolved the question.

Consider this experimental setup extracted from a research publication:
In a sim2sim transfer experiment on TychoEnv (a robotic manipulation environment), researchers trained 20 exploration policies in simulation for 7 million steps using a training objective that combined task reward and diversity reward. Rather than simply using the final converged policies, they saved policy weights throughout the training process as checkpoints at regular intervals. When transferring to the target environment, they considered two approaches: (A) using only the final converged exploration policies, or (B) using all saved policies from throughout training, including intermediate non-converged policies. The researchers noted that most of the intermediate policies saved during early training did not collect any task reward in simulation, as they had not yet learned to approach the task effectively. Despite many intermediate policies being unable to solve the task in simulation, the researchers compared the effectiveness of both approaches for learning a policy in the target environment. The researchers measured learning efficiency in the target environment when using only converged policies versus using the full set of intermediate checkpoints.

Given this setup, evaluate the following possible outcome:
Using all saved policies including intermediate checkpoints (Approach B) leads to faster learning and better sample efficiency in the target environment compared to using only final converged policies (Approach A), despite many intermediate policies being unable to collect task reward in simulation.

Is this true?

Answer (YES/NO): YES